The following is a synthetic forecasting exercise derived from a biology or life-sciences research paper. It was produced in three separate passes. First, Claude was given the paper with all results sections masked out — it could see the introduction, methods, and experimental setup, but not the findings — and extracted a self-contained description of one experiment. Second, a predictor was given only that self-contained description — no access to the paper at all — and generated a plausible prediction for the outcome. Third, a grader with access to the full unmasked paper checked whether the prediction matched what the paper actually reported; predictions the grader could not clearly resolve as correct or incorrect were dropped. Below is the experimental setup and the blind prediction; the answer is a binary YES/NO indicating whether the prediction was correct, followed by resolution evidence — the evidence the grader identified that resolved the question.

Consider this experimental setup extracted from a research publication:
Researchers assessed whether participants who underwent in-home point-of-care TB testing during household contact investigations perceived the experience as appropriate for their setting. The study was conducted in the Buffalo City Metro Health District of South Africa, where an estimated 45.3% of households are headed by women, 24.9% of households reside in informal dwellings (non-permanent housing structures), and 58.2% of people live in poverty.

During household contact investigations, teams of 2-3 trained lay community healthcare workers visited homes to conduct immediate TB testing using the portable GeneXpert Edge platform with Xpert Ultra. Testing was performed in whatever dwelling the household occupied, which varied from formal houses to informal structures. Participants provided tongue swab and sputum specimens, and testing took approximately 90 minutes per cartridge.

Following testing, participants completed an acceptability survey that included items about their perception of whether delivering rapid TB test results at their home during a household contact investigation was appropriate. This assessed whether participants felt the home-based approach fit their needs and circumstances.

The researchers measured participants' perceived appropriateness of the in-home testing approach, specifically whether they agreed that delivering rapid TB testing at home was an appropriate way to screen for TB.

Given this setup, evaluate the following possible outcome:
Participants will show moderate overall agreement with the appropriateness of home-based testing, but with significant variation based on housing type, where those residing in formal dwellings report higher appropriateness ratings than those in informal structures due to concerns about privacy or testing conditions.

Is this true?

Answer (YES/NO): NO